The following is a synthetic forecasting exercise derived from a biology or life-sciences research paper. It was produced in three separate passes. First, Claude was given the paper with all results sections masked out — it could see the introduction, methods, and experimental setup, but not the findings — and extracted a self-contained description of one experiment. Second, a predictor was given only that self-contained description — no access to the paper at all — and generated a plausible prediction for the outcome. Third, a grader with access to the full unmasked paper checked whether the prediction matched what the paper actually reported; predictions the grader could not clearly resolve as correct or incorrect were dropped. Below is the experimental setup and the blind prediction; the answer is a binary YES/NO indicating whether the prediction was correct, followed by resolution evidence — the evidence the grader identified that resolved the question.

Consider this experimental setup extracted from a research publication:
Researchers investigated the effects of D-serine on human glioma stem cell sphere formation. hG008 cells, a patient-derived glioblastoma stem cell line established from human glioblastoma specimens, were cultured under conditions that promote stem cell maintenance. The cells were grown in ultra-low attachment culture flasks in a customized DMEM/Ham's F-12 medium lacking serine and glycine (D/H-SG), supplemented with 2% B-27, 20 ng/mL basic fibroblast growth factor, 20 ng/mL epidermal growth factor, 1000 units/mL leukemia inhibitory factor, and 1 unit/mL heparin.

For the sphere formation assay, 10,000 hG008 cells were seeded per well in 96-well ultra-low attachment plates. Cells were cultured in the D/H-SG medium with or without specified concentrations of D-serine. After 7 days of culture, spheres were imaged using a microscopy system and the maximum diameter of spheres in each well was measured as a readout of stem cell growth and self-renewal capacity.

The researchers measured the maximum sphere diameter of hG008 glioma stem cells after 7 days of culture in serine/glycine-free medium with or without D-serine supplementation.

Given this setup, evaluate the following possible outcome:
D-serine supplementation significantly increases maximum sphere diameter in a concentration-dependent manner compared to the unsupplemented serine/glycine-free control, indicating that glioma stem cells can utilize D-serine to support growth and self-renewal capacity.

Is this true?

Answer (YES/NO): NO